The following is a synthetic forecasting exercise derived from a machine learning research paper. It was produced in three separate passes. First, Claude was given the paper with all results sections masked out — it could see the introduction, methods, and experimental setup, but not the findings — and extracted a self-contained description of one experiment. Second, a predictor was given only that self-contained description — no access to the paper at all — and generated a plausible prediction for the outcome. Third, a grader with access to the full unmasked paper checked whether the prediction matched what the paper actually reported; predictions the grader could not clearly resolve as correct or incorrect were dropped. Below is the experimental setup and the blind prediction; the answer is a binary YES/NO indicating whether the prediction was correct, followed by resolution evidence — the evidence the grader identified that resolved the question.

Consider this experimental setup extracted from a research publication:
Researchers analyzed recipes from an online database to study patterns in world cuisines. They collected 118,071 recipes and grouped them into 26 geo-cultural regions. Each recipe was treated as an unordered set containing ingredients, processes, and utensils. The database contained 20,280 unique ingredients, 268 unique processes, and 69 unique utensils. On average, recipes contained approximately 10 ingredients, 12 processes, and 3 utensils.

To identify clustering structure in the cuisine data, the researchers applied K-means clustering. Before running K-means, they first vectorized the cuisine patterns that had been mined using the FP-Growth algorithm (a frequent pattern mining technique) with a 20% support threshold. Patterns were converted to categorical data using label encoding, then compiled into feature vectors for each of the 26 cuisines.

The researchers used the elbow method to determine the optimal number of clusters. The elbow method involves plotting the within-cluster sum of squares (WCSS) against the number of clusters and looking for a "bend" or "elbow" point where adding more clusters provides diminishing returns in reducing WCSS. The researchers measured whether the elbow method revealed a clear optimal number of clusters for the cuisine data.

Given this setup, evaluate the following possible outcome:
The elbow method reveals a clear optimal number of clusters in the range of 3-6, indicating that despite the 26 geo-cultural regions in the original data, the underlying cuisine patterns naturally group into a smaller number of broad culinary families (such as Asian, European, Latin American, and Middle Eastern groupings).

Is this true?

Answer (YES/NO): NO